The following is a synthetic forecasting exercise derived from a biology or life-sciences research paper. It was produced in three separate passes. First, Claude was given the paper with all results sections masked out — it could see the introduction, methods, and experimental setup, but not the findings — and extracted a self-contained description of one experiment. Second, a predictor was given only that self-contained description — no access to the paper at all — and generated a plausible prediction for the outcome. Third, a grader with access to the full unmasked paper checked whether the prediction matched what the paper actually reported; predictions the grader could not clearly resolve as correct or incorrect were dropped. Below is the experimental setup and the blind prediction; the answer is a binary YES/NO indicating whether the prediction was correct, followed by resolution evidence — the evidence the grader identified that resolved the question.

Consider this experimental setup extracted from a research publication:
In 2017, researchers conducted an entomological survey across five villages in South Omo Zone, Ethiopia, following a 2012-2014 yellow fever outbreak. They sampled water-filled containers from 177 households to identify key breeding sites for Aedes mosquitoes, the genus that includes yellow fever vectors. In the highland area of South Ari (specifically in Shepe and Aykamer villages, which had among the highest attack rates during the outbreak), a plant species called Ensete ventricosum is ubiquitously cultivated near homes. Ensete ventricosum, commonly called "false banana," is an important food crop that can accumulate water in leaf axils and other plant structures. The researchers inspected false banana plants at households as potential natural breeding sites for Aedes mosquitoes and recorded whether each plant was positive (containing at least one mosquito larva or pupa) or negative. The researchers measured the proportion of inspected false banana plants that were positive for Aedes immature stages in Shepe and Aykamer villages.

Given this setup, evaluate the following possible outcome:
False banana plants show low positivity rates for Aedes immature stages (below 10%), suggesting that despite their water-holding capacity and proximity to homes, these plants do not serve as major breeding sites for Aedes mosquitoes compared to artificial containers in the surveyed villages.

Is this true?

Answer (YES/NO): NO